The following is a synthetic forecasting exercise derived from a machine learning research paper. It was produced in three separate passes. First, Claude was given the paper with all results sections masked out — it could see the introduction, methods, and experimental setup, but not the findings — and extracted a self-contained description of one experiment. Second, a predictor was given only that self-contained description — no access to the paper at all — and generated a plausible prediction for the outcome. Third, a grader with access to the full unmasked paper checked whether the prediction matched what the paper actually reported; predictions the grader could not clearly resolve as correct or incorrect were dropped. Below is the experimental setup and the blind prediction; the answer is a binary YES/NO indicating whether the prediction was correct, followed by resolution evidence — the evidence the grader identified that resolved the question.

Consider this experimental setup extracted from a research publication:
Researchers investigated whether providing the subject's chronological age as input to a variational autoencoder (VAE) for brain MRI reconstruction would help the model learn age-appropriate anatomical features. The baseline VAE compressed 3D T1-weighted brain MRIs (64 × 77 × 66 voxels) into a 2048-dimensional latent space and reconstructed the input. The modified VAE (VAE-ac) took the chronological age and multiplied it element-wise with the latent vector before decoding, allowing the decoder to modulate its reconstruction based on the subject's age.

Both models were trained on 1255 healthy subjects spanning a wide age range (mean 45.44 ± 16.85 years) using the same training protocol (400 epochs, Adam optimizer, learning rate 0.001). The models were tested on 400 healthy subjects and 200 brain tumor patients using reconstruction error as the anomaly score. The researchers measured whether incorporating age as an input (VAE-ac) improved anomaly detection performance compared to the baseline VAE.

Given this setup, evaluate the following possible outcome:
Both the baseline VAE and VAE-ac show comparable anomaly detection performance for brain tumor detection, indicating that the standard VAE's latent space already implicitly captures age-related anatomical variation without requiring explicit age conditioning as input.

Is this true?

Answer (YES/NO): NO